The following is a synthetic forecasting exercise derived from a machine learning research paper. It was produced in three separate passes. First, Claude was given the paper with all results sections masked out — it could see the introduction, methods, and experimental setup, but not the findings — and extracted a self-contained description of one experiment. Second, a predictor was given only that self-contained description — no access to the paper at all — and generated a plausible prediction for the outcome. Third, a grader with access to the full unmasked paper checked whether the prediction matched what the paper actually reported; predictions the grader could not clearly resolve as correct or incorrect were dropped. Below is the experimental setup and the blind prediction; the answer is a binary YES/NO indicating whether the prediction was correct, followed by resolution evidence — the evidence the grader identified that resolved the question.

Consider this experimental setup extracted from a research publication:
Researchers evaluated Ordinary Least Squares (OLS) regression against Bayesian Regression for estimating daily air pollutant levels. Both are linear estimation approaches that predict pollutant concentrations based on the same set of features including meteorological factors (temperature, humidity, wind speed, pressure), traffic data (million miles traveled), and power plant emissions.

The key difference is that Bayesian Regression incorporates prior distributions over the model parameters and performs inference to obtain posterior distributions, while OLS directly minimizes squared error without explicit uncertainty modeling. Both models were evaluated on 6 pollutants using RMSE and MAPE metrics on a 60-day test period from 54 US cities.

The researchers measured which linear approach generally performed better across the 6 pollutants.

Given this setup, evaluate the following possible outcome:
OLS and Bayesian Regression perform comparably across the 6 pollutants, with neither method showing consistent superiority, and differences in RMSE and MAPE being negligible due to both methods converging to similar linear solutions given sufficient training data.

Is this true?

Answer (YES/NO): NO